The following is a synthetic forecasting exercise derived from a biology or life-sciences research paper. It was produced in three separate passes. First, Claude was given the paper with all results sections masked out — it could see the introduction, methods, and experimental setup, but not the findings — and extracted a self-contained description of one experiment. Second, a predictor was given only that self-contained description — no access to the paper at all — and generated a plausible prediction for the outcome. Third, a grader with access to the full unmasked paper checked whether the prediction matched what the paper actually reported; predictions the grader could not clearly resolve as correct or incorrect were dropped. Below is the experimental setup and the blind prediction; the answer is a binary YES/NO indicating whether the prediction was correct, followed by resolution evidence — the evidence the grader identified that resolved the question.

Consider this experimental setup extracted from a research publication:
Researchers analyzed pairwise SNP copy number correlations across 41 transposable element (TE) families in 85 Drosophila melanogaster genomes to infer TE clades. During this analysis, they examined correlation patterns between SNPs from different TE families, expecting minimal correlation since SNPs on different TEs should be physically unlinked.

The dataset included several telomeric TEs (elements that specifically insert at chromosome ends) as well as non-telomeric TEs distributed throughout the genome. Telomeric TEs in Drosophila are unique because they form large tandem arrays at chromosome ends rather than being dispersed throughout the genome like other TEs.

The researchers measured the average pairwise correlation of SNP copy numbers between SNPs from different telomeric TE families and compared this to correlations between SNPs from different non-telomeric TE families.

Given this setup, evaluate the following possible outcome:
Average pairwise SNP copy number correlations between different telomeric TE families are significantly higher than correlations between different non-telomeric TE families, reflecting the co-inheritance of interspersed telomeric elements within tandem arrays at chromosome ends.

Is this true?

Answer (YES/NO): YES